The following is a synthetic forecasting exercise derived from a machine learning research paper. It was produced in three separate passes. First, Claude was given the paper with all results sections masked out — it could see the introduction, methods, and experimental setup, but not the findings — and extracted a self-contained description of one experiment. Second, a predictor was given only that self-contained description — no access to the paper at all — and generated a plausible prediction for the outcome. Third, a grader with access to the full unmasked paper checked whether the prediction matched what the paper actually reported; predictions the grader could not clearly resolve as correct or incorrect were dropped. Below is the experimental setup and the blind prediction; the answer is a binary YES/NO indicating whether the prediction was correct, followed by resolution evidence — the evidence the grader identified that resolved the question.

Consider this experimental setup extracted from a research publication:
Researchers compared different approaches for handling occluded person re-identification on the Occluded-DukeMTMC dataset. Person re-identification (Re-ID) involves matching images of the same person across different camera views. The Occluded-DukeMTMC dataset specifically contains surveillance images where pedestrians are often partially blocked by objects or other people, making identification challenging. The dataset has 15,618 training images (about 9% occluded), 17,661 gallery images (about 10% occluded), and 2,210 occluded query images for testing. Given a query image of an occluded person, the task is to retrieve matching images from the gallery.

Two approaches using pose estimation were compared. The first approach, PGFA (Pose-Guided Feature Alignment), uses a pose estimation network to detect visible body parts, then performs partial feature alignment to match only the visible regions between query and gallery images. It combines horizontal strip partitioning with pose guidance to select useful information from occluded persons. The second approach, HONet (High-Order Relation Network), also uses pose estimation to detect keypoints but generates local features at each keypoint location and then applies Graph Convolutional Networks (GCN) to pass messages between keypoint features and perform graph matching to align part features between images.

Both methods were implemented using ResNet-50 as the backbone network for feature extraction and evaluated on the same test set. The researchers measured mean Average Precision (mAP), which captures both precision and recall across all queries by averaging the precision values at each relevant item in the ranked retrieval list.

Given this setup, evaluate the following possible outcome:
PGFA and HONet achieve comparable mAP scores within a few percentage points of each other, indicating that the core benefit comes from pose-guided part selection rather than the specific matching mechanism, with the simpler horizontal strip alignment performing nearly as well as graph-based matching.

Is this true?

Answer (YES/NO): NO